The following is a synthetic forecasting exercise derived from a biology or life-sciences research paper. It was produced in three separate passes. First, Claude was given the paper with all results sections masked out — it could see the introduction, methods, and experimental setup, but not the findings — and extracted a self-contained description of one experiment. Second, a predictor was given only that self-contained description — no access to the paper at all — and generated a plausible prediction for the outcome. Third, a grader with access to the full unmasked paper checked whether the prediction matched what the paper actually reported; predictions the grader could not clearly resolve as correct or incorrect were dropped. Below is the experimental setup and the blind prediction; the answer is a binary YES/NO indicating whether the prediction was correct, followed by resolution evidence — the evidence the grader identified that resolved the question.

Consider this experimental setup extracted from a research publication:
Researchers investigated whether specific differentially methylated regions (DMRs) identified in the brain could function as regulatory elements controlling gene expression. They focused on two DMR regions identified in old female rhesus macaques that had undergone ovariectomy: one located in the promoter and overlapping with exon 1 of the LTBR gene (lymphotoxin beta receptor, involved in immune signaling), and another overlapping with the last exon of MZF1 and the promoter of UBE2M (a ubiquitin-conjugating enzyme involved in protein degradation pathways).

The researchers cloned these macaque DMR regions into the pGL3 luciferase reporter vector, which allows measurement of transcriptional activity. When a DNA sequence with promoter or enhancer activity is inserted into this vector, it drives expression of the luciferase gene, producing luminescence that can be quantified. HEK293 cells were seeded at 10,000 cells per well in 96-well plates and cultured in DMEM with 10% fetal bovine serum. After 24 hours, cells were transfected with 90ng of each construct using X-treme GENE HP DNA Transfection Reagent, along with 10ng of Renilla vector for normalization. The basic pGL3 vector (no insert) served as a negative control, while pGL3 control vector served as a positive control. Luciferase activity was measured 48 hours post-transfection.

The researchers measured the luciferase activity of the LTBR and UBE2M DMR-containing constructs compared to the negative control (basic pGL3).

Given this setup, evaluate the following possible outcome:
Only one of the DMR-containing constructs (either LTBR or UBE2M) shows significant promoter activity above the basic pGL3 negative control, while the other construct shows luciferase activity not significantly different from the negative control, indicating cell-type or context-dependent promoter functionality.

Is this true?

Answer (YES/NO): NO